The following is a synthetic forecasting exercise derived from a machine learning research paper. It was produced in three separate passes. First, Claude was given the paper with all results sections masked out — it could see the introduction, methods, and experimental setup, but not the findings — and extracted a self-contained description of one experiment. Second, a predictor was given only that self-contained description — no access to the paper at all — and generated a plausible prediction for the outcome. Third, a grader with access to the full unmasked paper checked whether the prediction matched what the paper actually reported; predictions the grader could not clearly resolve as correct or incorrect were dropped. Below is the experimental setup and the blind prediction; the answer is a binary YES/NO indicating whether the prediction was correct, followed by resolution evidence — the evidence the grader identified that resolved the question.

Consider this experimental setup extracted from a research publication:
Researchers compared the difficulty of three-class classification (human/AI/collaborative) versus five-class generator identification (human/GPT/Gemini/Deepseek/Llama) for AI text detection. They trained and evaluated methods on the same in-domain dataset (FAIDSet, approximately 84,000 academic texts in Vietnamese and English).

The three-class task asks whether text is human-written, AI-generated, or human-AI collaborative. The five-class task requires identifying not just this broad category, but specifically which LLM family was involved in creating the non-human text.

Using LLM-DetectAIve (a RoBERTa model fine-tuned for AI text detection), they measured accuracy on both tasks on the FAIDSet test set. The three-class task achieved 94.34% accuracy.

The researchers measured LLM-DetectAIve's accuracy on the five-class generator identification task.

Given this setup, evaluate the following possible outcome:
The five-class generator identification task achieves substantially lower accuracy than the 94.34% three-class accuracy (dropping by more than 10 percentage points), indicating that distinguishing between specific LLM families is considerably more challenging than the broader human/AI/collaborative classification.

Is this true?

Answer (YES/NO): YES